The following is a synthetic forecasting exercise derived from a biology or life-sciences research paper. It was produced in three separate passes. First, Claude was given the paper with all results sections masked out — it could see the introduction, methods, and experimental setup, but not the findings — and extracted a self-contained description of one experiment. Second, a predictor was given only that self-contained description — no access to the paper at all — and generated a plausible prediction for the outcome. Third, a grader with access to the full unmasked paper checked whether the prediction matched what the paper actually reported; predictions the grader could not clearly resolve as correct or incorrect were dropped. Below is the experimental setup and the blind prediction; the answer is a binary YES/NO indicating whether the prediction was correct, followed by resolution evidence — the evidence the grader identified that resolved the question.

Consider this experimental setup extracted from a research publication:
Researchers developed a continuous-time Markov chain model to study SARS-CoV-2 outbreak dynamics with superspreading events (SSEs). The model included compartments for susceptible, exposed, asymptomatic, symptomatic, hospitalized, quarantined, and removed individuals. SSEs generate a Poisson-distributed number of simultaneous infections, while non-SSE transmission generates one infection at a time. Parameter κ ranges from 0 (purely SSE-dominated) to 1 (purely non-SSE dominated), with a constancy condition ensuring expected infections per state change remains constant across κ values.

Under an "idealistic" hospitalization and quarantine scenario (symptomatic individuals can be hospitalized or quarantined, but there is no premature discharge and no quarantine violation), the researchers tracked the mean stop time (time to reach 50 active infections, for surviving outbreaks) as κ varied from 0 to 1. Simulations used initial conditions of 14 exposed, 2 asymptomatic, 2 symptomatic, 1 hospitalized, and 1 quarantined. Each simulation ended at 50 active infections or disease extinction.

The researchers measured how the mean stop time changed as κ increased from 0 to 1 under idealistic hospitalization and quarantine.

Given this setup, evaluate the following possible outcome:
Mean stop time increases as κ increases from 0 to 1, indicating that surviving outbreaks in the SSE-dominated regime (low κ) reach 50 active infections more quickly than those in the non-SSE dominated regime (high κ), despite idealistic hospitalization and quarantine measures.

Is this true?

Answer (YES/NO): NO